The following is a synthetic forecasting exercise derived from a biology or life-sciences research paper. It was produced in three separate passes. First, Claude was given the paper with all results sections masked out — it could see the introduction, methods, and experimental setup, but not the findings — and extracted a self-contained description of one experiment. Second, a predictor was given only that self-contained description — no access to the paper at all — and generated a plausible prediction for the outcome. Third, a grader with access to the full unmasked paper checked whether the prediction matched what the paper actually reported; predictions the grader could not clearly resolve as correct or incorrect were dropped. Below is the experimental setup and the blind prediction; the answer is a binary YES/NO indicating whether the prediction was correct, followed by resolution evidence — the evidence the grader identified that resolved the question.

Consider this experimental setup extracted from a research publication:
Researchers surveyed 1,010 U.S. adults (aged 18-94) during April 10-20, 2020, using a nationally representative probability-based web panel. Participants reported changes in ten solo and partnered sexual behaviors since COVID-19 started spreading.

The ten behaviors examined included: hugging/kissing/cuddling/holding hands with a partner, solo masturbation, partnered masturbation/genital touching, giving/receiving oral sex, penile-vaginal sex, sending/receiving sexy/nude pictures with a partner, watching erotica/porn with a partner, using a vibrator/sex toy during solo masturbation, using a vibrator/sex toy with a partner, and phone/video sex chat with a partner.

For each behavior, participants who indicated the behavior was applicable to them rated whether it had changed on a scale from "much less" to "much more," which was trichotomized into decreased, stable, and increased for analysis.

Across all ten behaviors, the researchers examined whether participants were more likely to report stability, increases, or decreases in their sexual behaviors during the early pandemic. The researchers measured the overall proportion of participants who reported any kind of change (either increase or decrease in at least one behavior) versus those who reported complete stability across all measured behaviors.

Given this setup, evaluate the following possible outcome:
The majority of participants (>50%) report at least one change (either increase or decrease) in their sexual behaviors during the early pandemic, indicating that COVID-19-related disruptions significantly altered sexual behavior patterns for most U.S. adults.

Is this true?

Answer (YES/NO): NO